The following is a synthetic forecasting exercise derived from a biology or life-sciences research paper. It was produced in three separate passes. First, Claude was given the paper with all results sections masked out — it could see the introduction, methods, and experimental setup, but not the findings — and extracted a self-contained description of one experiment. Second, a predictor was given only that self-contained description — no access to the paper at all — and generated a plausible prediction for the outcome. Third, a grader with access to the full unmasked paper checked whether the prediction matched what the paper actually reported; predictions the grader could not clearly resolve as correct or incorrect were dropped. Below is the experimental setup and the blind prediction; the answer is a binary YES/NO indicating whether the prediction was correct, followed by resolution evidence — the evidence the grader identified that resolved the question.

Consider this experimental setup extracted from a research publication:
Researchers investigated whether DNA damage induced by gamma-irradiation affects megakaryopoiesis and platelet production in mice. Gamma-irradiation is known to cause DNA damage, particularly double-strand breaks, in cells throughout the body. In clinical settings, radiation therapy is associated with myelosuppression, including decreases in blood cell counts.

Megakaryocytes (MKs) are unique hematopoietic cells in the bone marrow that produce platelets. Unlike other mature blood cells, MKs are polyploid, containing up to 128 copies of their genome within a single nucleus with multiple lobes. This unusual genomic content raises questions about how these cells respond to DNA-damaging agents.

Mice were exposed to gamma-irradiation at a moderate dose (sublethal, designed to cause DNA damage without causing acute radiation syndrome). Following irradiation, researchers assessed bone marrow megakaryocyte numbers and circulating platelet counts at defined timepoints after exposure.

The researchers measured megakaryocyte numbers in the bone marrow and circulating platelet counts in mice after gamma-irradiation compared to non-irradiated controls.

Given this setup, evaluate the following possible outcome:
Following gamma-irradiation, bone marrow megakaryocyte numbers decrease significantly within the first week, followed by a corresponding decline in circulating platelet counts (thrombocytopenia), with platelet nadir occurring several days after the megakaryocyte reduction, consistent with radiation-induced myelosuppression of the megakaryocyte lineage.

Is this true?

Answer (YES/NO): NO